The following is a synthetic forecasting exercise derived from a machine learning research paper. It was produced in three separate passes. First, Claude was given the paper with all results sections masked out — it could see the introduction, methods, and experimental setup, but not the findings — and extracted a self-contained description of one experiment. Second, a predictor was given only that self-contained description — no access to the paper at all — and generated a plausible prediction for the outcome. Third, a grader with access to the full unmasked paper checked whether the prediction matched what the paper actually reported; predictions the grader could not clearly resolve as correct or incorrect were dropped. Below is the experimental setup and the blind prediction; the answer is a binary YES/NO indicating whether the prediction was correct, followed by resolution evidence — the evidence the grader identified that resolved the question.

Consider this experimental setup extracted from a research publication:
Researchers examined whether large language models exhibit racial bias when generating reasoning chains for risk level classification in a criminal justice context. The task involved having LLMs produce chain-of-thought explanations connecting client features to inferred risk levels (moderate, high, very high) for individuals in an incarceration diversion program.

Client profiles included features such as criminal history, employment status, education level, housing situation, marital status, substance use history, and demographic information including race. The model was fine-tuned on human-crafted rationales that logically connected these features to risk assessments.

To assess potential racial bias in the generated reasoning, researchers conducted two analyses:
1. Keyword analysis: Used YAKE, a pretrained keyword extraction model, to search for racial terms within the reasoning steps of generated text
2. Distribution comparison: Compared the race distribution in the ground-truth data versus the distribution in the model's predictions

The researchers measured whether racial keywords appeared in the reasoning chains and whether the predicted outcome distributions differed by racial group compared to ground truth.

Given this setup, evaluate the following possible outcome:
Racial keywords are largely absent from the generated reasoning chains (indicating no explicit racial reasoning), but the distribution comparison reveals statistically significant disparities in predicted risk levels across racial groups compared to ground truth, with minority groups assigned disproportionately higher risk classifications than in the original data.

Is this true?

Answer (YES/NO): NO